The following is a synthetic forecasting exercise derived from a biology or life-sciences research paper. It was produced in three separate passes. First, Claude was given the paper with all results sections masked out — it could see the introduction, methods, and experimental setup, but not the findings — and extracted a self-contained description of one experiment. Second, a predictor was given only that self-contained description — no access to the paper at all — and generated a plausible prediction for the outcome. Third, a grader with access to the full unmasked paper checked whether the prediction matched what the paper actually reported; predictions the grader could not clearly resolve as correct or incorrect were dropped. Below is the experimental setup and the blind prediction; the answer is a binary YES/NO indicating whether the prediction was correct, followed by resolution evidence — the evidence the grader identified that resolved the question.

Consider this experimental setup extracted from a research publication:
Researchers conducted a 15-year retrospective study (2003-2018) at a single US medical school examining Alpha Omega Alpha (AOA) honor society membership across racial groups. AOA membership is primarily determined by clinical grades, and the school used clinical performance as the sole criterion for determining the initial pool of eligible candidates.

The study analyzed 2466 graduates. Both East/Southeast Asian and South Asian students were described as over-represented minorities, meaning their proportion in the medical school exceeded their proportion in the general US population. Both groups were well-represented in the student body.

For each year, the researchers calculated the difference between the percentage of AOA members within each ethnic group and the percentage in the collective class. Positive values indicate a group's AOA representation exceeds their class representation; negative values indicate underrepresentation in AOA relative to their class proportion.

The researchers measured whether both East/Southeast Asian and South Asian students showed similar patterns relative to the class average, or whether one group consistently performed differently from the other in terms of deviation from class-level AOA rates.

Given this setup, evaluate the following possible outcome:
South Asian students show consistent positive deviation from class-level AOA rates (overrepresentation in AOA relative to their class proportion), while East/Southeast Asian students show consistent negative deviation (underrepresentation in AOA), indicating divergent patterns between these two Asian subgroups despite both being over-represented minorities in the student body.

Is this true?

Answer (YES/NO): NO